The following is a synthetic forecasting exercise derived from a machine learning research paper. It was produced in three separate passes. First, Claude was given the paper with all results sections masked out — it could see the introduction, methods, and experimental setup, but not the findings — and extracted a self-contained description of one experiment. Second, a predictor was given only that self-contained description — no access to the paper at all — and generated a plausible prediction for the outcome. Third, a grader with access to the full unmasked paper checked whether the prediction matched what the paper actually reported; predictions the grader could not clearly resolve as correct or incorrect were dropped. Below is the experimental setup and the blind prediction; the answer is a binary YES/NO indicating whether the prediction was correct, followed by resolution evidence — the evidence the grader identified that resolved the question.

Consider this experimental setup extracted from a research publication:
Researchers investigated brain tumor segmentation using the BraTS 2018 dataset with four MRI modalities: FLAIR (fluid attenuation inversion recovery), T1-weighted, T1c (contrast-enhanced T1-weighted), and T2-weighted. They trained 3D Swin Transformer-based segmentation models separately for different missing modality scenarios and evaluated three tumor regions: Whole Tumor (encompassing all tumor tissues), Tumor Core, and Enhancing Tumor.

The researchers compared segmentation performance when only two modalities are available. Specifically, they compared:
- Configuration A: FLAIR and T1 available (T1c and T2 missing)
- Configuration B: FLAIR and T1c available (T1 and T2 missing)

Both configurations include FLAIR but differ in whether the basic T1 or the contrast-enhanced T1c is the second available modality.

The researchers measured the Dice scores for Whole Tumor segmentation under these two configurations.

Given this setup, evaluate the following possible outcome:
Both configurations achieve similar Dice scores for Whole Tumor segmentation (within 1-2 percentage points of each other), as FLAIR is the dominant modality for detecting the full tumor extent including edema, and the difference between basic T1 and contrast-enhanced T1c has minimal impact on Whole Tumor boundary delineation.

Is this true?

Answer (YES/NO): YES